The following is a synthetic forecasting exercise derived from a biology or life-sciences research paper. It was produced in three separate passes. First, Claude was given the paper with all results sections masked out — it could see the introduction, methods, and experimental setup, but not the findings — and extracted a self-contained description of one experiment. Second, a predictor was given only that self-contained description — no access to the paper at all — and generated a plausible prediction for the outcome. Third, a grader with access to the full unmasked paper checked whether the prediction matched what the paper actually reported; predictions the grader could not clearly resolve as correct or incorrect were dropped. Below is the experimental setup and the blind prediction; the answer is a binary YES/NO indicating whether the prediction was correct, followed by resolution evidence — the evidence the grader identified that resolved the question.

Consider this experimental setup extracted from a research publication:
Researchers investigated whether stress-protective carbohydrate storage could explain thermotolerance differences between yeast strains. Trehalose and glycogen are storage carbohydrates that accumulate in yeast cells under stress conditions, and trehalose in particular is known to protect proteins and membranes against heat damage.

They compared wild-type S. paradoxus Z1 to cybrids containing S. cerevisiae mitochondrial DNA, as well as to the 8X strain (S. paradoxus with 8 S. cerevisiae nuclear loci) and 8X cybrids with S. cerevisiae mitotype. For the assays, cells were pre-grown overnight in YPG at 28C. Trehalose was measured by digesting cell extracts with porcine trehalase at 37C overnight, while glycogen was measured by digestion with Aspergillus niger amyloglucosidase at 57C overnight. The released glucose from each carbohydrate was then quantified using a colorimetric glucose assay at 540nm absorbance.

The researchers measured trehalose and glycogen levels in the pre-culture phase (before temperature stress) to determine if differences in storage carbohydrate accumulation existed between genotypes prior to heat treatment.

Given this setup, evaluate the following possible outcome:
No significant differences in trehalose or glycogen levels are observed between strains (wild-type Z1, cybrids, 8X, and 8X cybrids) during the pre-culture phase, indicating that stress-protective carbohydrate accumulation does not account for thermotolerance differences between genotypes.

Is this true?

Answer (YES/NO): YES